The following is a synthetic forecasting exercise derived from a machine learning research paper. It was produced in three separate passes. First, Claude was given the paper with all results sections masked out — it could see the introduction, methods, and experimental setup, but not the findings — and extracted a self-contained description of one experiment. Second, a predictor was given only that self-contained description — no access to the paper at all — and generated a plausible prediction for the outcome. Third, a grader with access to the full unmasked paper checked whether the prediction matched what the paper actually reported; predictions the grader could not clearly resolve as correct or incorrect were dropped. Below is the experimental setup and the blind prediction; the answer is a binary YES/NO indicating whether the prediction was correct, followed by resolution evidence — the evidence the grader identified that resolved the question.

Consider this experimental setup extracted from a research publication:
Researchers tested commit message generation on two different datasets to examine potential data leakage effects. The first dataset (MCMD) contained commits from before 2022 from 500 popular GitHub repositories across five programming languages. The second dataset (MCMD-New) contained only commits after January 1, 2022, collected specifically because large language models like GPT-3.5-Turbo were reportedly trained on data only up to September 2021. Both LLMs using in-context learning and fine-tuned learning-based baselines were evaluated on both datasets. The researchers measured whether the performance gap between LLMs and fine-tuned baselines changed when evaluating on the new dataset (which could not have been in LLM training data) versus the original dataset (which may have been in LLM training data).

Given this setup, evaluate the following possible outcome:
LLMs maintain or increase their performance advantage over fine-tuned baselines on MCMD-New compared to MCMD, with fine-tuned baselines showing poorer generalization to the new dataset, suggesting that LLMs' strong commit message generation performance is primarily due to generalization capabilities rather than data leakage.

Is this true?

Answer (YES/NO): YES